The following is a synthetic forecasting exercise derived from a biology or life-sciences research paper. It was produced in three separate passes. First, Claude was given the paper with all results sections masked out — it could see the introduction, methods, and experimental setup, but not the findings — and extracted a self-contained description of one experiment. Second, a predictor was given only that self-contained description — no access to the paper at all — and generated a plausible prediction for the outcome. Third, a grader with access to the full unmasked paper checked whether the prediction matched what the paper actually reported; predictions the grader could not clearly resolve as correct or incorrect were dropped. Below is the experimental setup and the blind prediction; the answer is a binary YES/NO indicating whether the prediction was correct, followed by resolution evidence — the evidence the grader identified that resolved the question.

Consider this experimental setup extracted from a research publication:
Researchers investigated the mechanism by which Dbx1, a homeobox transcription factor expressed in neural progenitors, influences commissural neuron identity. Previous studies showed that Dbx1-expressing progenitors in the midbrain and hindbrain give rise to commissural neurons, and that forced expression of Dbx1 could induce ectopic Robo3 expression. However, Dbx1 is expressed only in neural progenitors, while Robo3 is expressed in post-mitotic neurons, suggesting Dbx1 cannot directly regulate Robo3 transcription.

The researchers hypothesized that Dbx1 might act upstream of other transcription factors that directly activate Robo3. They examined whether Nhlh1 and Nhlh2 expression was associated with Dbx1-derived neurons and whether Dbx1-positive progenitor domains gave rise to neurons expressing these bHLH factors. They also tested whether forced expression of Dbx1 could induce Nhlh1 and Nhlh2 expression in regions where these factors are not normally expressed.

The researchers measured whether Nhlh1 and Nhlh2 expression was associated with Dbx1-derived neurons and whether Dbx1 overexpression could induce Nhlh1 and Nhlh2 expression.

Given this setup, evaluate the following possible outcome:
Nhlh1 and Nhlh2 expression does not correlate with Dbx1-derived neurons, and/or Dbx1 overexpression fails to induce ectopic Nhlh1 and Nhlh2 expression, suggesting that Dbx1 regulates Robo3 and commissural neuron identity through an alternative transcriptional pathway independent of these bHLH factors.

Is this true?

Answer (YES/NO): NO